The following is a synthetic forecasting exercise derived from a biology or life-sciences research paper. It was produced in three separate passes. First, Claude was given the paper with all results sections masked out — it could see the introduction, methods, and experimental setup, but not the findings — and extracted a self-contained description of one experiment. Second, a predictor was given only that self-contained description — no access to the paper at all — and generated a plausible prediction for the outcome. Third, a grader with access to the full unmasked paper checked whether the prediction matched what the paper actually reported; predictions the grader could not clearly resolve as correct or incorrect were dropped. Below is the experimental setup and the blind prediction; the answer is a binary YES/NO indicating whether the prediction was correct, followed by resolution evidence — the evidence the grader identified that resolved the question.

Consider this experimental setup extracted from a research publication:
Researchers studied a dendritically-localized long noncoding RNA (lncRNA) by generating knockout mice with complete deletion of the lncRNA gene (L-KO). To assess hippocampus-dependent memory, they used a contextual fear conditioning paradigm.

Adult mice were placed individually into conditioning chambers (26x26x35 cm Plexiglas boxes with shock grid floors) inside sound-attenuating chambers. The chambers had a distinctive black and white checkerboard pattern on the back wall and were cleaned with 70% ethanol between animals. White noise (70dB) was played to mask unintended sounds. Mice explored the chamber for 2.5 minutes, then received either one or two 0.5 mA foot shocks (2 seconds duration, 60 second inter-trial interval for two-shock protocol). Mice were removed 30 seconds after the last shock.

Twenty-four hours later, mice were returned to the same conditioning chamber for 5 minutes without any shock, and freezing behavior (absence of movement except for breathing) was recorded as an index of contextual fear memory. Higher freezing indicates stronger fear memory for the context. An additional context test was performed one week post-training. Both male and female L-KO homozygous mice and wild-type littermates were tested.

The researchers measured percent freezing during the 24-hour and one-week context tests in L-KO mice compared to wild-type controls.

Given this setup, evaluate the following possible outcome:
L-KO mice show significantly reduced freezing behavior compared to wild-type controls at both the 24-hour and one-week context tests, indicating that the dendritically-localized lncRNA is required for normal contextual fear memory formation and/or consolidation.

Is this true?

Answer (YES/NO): NO